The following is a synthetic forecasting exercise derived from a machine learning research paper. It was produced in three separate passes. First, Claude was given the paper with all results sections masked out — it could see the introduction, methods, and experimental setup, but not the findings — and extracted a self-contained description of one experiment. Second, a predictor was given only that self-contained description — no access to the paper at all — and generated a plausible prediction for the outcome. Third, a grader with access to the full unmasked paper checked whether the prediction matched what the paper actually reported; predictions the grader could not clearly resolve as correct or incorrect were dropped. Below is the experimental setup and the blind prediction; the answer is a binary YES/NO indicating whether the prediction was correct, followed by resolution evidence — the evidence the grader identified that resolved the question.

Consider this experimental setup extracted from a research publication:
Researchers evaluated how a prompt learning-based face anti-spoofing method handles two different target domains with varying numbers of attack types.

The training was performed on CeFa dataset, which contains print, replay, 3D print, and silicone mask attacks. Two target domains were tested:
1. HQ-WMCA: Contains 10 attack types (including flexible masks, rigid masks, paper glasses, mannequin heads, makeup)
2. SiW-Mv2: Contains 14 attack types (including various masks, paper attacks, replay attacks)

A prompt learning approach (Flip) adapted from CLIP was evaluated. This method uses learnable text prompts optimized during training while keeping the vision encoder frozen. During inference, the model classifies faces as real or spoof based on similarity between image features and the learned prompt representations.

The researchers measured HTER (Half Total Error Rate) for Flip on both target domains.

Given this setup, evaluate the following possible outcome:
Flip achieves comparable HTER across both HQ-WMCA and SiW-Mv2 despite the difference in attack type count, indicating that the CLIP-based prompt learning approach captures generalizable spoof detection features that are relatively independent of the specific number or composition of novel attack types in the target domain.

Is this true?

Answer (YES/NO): YES